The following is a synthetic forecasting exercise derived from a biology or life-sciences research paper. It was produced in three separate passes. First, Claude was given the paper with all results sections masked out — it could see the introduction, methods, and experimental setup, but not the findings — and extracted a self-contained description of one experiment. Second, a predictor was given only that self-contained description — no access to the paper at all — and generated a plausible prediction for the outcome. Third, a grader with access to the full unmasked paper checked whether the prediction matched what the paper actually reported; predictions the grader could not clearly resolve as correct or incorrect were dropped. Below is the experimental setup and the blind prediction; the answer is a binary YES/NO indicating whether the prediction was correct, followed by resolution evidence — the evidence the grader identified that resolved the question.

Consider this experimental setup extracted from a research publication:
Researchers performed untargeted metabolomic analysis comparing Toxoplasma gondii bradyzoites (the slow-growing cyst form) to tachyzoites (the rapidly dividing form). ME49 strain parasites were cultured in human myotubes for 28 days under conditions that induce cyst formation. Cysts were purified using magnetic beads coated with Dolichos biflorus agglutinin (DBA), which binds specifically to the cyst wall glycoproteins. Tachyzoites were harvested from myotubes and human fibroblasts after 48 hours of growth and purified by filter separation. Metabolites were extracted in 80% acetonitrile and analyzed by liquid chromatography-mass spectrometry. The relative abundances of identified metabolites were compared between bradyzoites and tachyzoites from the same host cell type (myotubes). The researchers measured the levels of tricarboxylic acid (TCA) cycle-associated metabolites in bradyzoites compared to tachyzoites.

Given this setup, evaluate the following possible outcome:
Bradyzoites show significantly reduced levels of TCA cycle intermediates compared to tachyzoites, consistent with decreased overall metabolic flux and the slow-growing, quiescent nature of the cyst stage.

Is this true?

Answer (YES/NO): YES